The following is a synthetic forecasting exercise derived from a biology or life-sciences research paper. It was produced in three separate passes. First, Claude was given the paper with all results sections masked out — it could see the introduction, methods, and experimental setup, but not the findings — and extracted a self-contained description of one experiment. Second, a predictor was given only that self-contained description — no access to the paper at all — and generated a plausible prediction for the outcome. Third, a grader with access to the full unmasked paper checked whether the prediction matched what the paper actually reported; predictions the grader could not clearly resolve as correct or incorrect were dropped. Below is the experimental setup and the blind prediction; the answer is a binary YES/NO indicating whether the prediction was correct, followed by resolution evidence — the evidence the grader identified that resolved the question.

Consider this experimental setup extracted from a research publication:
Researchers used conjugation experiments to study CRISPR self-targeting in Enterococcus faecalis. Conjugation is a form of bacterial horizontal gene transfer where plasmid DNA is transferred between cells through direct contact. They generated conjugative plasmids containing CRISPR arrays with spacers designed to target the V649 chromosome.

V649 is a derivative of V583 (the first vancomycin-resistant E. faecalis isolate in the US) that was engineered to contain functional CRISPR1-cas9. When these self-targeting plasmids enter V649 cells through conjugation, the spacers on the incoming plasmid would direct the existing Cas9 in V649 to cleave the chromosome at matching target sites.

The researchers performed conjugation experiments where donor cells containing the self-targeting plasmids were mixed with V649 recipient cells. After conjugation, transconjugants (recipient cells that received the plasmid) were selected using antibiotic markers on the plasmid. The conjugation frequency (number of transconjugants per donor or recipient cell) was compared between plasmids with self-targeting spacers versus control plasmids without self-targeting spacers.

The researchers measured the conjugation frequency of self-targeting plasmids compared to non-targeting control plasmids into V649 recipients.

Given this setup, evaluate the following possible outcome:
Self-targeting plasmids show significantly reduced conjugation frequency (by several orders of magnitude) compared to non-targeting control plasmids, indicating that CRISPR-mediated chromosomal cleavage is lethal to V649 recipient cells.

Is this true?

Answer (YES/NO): NO